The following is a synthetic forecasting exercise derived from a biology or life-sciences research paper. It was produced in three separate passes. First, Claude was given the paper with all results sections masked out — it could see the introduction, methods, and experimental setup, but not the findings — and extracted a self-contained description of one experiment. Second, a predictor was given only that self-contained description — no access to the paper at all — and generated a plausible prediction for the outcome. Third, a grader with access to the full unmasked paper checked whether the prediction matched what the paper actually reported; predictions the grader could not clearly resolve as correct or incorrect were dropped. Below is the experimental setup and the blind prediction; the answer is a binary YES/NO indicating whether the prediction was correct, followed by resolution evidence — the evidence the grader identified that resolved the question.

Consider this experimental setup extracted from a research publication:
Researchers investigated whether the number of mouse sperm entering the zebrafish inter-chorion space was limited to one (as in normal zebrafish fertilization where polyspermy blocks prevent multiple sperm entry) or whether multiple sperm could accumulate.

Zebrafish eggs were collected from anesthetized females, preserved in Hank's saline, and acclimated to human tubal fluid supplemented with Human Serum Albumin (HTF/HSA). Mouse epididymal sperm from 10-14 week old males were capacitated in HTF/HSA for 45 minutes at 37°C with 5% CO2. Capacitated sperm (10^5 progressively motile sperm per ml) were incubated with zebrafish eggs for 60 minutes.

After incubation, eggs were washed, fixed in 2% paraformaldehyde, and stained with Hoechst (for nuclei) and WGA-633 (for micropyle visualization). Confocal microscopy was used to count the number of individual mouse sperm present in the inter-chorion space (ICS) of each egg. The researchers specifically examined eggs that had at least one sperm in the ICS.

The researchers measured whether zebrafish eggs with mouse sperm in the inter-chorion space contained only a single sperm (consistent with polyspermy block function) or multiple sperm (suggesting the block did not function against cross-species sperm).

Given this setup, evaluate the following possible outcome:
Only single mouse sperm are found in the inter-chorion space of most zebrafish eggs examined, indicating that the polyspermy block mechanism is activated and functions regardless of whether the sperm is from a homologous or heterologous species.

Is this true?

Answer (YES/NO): NO